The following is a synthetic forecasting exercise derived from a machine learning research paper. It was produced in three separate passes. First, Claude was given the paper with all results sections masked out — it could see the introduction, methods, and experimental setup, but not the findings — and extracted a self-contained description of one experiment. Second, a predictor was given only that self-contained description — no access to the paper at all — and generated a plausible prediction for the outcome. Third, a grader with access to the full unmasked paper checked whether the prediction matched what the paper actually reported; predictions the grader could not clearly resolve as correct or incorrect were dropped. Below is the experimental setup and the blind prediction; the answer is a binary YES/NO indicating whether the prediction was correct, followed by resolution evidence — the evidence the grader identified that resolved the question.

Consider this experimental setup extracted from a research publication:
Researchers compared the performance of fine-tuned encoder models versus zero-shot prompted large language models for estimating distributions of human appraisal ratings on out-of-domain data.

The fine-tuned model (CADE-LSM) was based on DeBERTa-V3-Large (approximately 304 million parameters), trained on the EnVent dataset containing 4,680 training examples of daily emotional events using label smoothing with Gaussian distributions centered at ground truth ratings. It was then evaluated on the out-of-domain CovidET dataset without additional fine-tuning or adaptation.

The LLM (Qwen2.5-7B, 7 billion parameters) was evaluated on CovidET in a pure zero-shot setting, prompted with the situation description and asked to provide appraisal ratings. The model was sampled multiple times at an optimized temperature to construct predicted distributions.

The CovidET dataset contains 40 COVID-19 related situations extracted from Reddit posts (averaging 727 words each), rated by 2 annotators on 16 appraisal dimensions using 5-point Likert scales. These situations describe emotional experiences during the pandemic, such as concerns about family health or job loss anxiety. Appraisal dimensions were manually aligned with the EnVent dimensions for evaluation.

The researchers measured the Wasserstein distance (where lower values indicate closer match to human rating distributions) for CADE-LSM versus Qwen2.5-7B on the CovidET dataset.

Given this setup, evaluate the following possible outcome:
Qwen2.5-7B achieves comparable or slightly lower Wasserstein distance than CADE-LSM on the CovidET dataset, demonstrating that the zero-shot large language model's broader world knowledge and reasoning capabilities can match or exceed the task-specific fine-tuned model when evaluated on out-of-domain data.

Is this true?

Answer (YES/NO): YES